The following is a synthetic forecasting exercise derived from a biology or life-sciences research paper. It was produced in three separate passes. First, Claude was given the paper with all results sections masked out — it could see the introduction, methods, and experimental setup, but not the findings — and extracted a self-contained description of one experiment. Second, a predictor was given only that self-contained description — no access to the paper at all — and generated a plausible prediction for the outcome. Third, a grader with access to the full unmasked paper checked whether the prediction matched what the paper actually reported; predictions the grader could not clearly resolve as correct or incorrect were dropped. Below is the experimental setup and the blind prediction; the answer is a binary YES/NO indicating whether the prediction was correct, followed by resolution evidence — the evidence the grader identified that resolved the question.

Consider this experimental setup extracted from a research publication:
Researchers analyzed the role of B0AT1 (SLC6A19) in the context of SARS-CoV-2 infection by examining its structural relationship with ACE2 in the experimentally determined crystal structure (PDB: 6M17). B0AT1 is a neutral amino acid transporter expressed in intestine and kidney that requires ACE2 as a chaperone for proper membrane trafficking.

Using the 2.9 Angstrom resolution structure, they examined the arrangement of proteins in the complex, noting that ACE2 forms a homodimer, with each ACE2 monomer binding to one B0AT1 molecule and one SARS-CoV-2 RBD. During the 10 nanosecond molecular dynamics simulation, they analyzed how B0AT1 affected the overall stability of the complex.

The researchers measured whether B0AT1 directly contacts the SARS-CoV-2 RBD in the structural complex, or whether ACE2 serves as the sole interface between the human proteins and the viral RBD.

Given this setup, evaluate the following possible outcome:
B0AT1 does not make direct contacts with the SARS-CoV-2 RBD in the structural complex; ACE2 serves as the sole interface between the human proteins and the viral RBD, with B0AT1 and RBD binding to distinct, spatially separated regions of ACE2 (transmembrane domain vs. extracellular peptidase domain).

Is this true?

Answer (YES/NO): YES